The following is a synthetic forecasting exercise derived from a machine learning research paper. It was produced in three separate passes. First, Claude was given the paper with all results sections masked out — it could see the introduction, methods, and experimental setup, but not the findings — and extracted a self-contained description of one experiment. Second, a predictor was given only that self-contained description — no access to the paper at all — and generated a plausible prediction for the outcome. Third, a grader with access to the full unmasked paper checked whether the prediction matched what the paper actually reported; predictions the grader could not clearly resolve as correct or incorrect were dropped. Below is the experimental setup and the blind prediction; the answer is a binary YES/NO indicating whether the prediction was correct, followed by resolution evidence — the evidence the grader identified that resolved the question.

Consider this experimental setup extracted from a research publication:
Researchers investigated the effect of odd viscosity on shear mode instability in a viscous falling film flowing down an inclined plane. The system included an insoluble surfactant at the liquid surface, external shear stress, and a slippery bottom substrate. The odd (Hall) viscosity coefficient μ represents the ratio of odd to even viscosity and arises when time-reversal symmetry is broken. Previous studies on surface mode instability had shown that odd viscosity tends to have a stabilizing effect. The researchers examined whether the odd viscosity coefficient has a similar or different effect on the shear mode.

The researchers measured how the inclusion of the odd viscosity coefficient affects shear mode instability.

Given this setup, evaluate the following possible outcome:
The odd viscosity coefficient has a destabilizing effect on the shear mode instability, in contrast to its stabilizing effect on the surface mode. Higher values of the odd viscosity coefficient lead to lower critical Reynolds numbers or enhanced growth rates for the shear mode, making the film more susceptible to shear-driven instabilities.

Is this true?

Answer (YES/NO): YES